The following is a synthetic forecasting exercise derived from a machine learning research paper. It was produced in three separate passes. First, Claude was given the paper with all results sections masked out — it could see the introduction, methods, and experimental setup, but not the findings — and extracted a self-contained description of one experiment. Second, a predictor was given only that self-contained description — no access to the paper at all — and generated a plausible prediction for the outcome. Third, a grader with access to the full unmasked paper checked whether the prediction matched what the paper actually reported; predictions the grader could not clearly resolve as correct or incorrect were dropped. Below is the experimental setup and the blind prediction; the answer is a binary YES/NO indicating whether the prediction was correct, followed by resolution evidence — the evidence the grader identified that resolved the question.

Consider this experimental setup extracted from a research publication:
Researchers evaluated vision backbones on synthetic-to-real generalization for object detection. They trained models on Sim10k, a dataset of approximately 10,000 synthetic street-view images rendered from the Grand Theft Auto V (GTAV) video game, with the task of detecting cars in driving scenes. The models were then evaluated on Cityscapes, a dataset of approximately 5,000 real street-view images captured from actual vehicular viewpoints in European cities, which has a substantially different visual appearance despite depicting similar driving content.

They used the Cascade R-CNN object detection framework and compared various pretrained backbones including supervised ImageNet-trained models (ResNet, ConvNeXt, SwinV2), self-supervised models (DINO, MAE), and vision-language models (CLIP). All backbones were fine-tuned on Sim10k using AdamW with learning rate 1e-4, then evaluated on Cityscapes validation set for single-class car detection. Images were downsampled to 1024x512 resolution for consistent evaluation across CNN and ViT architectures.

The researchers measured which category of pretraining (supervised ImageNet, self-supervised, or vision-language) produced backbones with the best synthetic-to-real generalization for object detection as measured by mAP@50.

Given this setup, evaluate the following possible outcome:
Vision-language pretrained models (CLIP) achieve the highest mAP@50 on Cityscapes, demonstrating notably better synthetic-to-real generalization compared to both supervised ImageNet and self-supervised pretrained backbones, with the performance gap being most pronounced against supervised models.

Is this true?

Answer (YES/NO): NO